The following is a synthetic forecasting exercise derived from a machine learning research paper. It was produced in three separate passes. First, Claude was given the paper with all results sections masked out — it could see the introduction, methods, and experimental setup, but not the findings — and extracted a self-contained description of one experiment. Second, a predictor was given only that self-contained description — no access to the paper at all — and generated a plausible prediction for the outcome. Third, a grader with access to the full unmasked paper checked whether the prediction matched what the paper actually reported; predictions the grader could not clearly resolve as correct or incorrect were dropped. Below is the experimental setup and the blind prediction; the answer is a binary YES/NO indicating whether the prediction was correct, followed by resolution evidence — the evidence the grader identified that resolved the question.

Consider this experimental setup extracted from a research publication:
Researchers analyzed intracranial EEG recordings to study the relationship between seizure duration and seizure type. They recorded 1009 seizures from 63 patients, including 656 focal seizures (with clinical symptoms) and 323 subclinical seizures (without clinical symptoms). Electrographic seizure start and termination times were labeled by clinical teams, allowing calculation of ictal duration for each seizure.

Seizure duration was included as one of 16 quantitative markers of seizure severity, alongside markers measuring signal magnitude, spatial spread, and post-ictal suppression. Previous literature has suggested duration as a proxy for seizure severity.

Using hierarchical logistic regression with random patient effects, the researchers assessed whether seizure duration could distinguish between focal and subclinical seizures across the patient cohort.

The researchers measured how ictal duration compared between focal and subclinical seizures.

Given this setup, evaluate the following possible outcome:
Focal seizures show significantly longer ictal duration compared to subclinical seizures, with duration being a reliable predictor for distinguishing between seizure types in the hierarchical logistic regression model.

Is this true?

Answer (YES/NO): NO